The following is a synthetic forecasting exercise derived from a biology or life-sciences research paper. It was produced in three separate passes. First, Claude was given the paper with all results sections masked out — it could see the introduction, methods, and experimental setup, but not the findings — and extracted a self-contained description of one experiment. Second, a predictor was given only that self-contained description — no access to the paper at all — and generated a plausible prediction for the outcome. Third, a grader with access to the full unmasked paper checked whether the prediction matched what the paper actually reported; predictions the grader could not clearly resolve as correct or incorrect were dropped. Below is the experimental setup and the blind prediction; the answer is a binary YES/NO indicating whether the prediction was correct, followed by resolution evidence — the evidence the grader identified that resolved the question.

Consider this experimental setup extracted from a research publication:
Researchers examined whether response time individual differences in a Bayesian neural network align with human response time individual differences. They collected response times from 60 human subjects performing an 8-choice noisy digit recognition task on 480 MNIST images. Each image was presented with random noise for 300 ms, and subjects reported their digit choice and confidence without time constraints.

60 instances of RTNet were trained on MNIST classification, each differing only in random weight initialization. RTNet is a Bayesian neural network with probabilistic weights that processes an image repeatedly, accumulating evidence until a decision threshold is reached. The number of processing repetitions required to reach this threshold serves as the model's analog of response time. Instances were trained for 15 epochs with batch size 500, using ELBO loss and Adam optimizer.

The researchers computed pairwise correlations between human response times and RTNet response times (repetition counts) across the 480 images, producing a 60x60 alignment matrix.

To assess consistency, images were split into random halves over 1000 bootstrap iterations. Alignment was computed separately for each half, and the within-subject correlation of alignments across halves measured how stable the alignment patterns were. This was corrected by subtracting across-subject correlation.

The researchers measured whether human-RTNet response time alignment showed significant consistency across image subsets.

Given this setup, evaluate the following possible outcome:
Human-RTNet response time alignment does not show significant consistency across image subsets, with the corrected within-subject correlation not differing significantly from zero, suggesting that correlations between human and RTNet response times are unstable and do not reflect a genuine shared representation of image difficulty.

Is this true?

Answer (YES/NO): NO